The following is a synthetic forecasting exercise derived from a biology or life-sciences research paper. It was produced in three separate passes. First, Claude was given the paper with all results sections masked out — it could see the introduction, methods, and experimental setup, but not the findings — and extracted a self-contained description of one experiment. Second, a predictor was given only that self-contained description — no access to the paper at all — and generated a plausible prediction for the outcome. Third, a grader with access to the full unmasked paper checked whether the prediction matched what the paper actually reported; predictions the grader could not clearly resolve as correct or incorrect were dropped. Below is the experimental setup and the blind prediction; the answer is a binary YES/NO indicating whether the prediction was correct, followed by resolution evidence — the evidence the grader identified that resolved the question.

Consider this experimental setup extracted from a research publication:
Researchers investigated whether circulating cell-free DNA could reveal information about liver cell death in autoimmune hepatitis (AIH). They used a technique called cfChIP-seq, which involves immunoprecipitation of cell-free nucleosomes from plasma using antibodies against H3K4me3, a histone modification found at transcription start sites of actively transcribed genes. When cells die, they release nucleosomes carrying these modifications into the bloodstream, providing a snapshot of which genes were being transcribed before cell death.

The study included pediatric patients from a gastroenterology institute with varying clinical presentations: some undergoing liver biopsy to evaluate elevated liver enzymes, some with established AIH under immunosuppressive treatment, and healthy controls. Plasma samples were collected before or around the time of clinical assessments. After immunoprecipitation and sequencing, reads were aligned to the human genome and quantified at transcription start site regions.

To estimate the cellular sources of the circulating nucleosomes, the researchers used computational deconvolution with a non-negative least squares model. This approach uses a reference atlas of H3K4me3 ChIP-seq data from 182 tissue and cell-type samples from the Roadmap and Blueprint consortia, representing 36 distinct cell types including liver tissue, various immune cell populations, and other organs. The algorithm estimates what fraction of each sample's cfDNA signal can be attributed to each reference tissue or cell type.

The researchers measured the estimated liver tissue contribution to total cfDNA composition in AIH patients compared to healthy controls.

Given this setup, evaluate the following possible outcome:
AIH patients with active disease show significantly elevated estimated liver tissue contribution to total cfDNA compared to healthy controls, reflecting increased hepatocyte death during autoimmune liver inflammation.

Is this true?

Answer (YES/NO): YES